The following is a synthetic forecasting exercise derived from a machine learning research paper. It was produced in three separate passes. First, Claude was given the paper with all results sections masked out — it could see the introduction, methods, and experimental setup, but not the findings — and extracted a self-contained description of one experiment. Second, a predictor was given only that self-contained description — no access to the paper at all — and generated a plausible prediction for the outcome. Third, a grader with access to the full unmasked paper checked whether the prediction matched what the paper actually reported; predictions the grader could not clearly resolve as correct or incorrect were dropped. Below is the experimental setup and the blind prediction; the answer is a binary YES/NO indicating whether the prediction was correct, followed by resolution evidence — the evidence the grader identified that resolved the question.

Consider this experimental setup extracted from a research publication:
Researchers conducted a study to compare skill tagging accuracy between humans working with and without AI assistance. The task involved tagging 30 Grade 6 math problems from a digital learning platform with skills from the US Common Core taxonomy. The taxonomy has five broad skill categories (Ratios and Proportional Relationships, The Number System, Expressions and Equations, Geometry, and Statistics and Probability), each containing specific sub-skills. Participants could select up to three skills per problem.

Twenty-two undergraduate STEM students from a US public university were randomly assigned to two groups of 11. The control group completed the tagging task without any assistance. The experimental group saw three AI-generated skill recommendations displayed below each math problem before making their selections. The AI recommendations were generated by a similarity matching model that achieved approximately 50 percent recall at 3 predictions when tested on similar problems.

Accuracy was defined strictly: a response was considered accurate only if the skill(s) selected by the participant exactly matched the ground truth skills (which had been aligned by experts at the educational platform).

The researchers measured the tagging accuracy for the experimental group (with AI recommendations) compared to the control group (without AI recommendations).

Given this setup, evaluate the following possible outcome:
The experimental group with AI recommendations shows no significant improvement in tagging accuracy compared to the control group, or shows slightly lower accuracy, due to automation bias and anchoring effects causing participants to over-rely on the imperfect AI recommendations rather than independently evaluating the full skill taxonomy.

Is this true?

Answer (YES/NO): NO